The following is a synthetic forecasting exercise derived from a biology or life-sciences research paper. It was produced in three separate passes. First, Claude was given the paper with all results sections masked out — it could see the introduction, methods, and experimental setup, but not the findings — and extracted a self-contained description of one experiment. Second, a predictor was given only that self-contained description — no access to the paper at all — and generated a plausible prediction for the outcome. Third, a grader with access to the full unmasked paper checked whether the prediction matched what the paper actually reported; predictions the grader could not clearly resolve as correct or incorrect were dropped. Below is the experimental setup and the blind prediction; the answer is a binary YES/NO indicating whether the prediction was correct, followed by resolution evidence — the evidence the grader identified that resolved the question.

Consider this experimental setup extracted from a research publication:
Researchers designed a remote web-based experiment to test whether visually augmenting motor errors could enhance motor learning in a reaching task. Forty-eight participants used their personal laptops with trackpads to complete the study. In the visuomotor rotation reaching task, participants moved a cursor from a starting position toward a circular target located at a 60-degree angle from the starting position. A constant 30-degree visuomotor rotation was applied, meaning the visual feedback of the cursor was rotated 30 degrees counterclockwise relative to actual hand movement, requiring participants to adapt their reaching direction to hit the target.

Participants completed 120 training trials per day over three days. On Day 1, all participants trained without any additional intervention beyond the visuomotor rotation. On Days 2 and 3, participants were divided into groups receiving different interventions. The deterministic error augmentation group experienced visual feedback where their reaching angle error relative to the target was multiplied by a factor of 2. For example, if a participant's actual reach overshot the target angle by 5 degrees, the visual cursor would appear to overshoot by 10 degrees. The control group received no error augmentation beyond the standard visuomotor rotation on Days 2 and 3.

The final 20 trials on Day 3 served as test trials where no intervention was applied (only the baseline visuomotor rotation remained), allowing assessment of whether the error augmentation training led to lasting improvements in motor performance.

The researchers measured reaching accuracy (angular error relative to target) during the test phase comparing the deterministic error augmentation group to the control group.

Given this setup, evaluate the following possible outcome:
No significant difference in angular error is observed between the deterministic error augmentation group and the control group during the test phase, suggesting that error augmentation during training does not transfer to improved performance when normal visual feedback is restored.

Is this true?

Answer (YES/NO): YES